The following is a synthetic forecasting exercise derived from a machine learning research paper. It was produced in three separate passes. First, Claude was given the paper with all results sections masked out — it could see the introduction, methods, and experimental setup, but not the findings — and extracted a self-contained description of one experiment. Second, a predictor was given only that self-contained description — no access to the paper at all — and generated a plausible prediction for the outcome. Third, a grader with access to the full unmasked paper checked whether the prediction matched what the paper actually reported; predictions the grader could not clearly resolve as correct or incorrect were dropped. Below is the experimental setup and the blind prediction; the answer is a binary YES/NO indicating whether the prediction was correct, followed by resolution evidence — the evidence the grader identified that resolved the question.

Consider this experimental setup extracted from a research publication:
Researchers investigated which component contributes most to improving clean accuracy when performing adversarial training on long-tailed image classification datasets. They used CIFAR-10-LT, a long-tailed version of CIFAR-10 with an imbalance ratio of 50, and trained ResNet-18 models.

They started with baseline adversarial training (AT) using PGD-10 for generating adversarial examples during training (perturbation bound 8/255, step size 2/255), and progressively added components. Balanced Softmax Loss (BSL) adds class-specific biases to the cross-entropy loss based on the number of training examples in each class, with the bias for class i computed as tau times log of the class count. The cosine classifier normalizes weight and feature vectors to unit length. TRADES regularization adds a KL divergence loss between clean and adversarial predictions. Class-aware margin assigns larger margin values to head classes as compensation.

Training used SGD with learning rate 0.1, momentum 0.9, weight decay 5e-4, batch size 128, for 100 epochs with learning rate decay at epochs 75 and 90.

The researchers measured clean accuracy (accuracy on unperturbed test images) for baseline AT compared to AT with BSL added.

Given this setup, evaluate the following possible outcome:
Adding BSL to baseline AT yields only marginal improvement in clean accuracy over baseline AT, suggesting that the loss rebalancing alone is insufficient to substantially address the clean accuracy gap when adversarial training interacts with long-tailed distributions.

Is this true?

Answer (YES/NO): NO